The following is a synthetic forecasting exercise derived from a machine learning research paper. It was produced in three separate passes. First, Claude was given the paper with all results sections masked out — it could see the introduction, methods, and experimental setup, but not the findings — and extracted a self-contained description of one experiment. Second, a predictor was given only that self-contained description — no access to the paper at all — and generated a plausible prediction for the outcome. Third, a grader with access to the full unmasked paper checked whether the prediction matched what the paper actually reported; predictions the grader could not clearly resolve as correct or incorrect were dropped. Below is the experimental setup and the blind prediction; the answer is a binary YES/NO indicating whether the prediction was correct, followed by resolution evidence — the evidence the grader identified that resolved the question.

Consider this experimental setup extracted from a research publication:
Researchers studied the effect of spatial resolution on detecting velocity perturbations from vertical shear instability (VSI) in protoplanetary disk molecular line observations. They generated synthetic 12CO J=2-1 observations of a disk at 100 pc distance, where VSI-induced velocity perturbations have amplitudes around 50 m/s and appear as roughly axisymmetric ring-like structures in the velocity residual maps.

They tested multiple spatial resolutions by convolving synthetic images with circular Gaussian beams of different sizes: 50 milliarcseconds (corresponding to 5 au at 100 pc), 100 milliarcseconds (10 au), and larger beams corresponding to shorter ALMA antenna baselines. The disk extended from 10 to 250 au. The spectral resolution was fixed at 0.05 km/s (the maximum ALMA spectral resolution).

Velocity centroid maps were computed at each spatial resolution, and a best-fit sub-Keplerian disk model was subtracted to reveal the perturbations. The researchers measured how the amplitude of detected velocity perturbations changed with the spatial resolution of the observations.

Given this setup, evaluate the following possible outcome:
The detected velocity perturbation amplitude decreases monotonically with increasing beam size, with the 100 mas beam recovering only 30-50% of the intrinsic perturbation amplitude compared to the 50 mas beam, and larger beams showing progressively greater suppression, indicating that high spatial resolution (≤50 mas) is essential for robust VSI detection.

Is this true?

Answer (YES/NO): NO